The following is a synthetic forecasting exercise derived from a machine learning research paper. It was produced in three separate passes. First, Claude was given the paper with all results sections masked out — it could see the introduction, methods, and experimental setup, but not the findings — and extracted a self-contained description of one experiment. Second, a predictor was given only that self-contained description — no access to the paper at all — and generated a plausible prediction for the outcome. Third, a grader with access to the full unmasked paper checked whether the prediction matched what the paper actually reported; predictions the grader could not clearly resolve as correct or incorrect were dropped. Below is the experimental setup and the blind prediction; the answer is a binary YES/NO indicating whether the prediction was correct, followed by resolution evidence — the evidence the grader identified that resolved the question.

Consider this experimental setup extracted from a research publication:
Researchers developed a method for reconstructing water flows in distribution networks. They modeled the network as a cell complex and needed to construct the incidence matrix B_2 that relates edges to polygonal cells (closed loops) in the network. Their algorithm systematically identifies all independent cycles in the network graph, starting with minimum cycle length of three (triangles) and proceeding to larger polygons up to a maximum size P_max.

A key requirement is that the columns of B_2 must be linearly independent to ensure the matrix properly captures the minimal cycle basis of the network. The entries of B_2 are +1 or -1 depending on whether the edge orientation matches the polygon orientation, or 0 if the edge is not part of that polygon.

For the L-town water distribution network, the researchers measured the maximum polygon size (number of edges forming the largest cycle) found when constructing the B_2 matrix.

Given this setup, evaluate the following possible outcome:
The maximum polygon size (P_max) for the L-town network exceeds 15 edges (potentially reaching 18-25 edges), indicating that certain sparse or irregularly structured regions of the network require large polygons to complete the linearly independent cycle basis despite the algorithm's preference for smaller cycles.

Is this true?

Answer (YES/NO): NO